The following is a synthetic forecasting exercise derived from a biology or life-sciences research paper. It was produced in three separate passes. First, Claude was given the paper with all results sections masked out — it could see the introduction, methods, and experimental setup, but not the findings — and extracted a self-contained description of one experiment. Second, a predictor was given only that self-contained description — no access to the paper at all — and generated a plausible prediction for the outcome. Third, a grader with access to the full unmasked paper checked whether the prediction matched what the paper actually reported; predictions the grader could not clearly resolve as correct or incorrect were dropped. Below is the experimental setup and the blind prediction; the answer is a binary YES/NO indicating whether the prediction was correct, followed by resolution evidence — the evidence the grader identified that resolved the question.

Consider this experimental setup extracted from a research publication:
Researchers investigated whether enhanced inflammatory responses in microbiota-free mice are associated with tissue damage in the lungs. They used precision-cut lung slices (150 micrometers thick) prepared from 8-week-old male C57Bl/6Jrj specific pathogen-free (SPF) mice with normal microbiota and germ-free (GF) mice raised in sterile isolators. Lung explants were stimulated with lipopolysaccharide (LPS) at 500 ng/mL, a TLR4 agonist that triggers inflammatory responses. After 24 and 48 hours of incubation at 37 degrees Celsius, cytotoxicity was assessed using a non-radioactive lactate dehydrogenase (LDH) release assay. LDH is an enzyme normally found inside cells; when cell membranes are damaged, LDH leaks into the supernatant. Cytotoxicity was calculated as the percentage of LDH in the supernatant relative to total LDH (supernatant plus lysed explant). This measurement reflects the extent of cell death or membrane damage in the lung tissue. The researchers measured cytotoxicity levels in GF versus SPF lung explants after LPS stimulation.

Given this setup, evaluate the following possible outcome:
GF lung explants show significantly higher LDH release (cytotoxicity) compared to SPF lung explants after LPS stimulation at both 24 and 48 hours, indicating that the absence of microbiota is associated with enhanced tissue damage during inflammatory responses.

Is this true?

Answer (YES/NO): NO